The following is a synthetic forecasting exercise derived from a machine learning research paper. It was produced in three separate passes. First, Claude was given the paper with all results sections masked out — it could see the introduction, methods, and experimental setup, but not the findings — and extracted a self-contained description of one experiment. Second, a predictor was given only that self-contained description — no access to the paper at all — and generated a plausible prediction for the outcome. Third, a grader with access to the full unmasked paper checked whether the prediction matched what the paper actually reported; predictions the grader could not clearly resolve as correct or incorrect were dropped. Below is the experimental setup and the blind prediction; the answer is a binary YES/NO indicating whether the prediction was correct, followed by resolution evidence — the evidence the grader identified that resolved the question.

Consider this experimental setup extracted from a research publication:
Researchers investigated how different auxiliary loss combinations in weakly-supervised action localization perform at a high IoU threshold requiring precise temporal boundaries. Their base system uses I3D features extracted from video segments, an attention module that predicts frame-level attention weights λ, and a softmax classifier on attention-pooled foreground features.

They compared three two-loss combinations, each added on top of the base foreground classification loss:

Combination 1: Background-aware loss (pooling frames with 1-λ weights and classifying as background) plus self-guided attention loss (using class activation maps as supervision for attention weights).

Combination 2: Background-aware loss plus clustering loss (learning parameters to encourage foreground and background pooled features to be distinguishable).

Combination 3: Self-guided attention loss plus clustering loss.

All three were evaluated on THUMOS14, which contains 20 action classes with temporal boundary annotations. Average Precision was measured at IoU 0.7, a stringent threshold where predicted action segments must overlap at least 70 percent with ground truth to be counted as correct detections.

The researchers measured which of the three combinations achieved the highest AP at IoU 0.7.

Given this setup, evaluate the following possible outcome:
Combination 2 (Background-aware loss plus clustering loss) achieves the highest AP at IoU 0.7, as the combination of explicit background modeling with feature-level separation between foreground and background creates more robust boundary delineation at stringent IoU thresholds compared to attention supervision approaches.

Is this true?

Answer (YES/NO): NO